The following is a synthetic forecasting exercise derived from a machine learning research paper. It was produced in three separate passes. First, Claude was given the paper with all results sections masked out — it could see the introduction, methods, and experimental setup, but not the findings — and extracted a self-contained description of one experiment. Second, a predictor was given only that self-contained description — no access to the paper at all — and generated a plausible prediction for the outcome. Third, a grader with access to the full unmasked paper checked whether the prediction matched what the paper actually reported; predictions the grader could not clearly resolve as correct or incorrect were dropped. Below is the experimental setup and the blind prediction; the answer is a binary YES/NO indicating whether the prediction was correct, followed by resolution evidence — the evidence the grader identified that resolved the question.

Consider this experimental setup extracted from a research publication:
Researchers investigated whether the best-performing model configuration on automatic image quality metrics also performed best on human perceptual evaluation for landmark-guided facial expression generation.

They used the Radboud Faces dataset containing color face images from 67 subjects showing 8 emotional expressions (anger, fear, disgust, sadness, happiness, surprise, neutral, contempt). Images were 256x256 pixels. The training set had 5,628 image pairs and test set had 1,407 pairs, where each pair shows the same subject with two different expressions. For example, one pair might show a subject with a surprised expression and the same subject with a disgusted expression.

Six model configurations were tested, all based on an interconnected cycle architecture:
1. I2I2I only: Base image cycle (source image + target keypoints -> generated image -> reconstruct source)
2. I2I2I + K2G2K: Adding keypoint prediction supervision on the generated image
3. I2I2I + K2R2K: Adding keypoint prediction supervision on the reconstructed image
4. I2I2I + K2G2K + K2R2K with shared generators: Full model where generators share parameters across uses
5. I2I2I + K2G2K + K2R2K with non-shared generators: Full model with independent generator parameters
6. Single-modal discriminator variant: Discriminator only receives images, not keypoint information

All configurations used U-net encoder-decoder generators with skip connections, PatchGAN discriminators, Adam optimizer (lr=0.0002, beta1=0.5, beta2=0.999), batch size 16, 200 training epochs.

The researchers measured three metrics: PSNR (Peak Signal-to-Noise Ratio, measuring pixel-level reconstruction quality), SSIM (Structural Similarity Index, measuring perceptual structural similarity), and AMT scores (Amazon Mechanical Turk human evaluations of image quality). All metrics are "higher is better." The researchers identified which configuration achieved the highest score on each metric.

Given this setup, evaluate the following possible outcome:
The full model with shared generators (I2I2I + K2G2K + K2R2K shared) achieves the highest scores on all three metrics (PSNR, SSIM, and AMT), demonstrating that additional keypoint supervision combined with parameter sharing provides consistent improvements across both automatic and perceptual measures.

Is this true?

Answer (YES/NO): NO